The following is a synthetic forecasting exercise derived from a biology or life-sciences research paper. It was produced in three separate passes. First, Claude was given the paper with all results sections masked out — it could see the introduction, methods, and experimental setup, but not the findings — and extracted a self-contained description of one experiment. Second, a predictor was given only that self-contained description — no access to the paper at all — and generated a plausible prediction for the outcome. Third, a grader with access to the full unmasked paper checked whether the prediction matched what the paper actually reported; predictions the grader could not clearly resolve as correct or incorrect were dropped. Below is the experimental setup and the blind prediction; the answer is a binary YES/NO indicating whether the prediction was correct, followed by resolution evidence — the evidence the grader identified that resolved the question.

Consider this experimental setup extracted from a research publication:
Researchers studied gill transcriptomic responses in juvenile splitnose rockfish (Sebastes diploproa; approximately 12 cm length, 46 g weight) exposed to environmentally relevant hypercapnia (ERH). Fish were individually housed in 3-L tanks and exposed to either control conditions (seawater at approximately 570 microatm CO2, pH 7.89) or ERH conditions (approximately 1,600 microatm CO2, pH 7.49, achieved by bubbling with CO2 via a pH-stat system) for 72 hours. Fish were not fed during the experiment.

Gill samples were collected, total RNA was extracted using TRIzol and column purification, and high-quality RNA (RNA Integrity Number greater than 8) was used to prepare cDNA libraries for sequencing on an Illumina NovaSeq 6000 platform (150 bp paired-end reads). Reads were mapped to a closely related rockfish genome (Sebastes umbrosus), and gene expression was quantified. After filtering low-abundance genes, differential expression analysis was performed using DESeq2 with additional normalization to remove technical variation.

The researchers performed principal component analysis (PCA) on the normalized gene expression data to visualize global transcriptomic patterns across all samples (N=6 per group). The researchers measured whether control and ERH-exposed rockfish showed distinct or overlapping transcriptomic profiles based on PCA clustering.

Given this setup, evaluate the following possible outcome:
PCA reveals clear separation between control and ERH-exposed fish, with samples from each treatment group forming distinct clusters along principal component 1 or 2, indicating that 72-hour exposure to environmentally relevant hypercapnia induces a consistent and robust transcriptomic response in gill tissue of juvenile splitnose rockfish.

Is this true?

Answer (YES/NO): NO